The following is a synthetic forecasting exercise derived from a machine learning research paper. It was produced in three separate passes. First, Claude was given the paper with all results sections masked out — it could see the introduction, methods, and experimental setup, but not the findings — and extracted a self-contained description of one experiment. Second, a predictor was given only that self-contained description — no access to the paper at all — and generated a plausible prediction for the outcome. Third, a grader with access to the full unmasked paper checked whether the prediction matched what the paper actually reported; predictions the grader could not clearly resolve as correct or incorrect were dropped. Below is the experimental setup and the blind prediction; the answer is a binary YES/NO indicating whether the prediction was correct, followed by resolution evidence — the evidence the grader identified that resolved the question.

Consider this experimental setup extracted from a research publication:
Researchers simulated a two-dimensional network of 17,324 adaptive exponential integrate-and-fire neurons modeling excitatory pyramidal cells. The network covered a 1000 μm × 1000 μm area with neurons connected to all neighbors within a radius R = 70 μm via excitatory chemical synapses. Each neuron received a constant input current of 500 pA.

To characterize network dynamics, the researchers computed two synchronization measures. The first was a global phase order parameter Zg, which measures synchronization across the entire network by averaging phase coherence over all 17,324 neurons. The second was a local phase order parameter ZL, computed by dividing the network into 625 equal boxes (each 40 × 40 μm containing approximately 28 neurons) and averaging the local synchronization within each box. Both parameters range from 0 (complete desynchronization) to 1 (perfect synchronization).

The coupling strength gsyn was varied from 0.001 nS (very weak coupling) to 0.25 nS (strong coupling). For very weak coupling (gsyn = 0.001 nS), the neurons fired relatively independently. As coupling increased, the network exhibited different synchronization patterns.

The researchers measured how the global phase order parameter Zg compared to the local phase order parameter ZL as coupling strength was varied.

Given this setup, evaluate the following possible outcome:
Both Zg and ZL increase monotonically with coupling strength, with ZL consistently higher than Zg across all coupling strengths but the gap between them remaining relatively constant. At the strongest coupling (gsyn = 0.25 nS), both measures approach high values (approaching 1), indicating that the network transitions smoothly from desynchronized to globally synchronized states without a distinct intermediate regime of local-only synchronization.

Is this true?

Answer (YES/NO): NO